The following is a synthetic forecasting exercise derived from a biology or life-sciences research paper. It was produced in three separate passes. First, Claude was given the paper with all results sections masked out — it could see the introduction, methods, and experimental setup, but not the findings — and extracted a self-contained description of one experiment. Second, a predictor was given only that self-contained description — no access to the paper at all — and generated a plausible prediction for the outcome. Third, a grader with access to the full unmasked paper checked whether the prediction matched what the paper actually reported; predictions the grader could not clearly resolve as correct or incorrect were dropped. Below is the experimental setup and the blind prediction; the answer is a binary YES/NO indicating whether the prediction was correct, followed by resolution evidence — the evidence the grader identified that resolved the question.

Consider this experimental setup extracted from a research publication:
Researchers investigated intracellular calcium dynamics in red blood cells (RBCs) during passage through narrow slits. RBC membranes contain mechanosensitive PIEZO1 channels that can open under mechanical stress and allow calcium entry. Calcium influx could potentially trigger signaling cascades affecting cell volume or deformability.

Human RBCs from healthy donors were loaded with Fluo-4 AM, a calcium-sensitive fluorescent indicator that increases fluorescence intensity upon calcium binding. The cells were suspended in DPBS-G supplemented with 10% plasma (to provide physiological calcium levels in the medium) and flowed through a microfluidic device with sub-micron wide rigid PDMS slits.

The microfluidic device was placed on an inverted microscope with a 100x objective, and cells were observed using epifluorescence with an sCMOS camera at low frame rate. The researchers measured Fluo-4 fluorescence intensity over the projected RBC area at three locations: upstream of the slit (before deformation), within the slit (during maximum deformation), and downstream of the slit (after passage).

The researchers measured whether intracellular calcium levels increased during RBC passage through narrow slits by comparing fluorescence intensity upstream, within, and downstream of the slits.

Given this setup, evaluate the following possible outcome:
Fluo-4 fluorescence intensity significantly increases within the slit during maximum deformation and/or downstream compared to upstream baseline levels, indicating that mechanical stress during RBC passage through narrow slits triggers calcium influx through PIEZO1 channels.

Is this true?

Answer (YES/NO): NO